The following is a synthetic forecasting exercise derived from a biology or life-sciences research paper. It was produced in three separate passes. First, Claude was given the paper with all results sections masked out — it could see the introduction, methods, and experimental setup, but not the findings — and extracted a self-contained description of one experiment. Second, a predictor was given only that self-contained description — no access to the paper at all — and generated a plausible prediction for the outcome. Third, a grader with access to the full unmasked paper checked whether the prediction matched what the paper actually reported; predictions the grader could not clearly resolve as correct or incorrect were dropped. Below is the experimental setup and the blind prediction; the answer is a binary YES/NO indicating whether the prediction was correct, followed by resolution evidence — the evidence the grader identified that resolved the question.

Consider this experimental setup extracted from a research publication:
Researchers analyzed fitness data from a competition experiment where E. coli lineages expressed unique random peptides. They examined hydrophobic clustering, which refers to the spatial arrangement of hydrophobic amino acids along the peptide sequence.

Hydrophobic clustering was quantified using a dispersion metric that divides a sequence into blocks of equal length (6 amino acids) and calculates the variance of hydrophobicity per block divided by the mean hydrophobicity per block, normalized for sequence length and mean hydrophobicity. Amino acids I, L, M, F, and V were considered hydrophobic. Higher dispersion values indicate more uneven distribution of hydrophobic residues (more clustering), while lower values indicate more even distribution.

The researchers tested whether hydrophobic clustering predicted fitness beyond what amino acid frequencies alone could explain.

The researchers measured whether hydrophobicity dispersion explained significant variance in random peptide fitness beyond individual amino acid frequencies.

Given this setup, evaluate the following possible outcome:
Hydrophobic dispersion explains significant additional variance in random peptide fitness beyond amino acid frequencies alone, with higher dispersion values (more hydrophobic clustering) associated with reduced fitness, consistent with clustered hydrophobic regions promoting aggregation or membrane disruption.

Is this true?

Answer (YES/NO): NO